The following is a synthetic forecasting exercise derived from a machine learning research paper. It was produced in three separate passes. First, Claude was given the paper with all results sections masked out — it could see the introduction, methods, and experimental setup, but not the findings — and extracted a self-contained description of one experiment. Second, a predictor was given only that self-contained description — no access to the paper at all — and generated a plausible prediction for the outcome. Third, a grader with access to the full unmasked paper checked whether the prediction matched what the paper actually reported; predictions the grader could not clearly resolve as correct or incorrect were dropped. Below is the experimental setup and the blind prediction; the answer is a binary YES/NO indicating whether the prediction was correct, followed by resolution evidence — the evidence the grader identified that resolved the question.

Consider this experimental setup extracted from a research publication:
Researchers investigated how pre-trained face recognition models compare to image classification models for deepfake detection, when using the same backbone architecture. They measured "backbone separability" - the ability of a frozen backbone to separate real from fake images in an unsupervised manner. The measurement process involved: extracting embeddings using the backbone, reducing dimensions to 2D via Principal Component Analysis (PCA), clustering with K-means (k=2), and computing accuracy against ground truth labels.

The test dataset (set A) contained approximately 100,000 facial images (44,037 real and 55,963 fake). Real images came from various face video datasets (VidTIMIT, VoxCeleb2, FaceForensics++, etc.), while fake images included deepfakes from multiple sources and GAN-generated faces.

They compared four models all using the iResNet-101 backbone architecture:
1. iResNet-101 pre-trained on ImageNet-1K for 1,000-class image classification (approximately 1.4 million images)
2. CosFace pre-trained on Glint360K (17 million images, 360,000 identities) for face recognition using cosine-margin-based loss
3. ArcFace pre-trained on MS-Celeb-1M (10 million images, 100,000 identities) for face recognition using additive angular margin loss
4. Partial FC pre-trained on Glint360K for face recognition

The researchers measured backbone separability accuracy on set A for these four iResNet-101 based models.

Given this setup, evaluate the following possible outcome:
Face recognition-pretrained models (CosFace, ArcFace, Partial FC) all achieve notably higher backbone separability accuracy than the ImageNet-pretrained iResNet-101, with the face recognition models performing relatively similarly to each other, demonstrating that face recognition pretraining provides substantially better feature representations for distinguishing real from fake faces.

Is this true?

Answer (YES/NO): NO